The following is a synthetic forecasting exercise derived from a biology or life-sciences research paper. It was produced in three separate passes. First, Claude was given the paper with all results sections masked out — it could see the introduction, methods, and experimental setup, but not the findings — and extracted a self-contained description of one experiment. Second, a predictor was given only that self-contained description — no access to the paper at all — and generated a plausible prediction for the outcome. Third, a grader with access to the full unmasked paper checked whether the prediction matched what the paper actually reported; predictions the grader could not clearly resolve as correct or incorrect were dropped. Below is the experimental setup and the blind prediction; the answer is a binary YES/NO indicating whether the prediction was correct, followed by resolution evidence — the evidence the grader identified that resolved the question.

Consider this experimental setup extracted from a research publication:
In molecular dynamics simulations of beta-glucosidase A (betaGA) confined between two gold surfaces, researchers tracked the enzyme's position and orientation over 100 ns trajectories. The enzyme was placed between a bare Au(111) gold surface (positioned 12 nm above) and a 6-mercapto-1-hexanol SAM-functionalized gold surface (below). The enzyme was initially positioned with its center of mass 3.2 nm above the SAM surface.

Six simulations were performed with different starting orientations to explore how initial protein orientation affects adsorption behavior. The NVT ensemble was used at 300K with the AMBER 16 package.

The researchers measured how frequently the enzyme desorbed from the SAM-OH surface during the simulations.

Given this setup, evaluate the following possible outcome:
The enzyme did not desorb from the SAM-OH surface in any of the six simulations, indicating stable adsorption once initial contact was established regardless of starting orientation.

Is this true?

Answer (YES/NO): NO